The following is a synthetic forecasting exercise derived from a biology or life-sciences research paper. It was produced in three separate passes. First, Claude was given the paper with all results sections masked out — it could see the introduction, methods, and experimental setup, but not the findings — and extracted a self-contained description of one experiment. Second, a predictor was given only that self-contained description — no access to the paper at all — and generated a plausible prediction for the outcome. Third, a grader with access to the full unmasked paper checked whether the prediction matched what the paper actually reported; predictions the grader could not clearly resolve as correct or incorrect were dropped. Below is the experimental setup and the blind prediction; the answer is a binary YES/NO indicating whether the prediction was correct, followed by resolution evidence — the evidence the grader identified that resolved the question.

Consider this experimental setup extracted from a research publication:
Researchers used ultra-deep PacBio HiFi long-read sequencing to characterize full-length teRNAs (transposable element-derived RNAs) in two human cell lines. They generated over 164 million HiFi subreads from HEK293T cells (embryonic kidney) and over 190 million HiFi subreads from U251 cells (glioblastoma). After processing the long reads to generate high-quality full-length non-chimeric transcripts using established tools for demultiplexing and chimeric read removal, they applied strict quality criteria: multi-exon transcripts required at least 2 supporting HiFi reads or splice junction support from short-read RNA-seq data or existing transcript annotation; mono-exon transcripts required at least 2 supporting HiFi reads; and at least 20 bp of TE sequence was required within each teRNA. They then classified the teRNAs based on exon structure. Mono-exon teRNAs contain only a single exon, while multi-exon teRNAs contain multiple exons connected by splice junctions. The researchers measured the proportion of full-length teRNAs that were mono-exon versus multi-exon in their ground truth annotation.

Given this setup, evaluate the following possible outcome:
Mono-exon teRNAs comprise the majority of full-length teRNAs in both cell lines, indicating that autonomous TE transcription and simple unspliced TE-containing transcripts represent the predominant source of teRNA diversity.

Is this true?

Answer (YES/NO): NO